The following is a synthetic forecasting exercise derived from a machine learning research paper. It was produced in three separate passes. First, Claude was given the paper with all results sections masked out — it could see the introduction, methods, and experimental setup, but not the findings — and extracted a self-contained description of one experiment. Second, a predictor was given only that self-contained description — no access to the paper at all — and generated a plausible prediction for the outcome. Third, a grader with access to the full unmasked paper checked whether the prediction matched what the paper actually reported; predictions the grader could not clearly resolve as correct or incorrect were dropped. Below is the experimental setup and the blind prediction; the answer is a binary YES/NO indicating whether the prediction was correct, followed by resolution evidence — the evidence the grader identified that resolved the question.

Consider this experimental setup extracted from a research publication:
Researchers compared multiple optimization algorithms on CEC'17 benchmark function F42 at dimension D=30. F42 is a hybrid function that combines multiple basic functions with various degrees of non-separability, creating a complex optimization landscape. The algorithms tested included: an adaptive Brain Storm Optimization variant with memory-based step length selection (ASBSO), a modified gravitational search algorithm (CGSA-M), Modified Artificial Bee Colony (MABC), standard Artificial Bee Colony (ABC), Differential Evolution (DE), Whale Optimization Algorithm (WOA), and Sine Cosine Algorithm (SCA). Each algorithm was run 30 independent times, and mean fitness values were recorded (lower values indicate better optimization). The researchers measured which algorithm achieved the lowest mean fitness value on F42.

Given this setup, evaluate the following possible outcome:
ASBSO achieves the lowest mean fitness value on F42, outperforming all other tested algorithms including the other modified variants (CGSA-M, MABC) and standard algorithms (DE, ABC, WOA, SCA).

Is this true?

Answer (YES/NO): NO